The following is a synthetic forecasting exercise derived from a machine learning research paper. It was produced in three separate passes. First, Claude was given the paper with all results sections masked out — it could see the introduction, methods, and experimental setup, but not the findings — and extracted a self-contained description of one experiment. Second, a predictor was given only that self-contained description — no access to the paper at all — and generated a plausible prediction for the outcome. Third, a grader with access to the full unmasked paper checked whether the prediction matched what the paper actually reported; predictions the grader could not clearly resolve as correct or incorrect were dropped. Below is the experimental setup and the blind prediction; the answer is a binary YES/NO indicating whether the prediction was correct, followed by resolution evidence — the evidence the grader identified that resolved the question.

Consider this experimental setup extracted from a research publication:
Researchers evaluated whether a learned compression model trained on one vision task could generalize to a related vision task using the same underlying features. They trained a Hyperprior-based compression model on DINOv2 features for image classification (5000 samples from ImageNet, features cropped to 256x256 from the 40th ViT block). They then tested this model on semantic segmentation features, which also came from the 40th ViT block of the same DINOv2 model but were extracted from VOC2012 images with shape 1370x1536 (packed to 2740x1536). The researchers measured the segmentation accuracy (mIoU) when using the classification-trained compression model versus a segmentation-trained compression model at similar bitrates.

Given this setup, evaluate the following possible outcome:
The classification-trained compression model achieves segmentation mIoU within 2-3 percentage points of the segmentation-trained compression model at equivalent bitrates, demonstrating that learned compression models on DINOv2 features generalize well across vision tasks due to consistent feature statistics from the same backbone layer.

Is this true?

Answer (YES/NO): NO